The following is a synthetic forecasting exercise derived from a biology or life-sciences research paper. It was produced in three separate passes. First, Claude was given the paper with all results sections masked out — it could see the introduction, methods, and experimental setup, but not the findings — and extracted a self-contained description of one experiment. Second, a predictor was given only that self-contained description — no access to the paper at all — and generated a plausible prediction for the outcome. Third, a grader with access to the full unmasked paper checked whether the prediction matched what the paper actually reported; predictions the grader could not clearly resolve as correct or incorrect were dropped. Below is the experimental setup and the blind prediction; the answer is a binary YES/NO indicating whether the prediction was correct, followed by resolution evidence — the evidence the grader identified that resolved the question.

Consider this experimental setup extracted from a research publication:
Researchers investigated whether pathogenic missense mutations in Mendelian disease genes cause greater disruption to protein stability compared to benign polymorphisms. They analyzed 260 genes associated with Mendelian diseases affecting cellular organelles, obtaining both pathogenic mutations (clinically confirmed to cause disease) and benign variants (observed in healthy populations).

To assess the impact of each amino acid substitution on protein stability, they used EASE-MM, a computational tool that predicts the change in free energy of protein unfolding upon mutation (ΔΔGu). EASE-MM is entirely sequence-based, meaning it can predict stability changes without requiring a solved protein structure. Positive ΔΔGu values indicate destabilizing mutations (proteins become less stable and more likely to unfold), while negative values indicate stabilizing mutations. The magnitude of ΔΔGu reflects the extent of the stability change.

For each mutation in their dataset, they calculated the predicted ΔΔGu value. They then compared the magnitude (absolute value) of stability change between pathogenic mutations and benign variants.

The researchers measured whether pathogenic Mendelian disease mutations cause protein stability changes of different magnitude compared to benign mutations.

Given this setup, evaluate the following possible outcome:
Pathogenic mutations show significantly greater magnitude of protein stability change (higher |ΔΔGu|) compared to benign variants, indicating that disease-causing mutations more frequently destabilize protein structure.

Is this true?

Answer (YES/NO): YES